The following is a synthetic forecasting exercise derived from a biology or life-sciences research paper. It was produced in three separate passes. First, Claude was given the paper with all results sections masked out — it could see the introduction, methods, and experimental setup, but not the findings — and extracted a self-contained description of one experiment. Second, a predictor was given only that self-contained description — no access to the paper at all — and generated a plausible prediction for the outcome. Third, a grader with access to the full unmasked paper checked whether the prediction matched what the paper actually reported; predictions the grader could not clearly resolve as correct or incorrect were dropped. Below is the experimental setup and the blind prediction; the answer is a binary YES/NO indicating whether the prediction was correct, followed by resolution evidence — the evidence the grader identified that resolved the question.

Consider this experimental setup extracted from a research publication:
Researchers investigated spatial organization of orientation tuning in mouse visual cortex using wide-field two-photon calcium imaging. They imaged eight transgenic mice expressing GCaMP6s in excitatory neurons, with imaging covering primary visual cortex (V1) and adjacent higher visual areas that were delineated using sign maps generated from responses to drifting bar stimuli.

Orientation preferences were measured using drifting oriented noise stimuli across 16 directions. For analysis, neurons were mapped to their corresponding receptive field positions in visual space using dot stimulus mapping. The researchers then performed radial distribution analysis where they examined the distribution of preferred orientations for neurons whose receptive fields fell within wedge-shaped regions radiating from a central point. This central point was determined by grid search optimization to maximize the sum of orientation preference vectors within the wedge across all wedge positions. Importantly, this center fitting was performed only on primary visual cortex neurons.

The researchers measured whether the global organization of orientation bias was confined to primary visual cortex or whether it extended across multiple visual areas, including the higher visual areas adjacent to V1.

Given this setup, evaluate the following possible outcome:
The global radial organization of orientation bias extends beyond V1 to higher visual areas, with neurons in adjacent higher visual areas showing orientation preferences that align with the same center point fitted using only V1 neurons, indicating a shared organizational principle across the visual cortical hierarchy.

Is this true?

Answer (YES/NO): YES